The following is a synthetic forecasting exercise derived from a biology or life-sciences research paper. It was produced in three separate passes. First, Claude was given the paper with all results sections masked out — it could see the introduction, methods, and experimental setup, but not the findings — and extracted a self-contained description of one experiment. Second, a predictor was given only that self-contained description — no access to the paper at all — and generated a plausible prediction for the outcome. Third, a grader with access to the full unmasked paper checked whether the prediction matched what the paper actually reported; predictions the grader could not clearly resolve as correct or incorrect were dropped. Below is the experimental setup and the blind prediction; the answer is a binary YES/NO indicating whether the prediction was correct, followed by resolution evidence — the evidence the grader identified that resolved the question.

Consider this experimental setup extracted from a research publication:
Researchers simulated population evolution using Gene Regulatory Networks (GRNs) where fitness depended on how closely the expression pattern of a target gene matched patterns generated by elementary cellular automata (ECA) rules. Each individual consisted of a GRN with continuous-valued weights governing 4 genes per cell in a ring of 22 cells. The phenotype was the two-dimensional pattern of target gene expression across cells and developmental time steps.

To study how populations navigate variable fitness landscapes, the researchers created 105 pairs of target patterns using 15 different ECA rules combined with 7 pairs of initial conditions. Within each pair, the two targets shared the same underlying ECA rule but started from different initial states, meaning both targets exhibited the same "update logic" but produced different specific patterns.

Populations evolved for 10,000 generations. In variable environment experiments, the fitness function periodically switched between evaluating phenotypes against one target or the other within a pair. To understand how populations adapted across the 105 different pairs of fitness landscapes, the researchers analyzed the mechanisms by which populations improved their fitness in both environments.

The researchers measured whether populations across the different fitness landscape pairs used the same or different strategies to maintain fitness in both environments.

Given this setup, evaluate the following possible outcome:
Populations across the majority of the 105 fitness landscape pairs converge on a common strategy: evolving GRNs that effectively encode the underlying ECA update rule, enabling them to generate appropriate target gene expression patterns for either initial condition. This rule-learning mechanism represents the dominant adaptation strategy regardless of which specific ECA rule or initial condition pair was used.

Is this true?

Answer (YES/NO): NO